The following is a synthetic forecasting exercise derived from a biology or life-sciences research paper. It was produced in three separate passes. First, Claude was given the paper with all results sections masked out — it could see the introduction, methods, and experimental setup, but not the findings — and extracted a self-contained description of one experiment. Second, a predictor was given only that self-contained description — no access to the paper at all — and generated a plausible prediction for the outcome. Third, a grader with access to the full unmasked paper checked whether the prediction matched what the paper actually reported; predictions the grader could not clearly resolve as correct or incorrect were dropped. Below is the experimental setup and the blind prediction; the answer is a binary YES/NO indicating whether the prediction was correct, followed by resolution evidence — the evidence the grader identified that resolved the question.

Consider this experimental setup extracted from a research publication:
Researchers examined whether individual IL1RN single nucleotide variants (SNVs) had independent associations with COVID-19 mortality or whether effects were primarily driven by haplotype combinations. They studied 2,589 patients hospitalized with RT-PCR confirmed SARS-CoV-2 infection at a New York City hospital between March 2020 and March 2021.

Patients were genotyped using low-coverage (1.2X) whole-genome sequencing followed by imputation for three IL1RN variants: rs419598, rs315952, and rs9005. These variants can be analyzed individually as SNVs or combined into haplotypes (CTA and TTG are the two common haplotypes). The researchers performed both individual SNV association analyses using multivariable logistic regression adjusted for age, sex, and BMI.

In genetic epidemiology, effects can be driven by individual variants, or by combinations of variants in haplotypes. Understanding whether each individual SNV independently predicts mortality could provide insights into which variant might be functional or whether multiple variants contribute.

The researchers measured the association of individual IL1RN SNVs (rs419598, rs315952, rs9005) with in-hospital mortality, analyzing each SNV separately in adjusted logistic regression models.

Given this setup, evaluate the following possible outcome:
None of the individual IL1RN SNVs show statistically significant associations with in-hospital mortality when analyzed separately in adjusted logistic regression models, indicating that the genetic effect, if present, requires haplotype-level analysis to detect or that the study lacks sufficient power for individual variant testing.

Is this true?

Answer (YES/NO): NO